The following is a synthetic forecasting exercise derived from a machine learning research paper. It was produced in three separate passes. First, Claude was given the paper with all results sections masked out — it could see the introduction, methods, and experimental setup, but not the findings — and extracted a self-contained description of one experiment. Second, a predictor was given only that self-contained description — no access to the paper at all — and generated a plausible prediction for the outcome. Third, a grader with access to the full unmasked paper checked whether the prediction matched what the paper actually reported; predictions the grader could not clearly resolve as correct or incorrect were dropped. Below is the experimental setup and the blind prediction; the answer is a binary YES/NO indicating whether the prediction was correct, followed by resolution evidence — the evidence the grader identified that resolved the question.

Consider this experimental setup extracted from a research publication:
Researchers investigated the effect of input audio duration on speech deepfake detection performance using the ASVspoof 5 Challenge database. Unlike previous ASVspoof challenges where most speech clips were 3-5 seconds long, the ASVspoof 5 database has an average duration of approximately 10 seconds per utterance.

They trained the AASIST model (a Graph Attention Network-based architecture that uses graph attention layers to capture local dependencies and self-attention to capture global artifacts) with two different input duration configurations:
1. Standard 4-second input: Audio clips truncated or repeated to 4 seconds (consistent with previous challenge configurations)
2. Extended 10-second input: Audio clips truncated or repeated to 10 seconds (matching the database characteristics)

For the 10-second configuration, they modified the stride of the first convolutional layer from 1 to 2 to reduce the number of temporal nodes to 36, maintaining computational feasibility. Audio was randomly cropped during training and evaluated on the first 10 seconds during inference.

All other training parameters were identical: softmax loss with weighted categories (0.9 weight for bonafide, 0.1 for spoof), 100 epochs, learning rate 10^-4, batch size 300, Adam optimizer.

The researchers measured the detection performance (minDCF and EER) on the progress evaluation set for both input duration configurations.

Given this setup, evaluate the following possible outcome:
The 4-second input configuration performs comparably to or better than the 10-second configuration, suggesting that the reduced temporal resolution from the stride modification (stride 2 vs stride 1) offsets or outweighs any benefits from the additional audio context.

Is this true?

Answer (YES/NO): NO